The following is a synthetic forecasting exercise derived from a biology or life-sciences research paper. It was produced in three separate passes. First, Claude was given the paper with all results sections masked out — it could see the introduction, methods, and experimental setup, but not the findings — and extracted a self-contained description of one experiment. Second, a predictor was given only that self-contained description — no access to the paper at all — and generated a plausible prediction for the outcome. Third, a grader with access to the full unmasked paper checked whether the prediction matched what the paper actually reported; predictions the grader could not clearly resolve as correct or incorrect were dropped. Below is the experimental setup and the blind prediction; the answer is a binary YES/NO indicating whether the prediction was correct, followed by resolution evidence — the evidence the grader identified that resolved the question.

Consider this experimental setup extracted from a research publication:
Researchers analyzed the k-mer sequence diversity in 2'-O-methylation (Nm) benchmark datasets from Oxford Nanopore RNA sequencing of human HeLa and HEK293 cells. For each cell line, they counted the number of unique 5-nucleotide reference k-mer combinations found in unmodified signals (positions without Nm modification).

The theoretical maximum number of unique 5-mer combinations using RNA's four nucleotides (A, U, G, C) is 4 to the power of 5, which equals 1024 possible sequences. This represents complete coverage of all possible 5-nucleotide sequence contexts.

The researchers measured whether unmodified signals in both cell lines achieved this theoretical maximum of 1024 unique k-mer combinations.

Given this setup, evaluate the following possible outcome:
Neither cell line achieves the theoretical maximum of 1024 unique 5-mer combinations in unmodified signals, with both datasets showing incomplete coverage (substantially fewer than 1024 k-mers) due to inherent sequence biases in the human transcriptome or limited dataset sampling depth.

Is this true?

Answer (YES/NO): NO